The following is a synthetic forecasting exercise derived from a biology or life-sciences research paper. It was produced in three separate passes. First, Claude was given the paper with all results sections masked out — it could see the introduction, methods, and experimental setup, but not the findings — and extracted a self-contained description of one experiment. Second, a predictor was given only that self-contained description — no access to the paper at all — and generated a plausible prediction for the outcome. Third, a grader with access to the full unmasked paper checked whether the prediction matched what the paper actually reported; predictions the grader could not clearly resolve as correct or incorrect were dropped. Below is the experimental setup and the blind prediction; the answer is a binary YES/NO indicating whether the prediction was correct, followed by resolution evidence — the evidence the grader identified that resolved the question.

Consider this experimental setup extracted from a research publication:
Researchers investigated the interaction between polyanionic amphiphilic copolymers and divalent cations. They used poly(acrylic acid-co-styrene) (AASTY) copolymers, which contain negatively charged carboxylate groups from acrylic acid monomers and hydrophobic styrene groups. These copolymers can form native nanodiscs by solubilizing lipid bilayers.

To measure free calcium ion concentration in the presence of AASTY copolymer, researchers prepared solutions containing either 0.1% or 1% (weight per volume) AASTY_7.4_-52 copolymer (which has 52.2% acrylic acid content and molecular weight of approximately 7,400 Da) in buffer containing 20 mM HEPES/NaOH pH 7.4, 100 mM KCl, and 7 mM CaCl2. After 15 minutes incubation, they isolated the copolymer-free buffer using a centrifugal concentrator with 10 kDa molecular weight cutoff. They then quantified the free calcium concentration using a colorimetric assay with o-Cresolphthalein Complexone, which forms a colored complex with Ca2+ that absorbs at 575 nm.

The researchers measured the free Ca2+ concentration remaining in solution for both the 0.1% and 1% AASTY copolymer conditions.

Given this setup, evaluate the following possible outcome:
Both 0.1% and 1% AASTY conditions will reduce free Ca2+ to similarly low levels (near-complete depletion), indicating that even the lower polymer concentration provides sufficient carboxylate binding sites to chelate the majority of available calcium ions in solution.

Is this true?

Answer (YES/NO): NO